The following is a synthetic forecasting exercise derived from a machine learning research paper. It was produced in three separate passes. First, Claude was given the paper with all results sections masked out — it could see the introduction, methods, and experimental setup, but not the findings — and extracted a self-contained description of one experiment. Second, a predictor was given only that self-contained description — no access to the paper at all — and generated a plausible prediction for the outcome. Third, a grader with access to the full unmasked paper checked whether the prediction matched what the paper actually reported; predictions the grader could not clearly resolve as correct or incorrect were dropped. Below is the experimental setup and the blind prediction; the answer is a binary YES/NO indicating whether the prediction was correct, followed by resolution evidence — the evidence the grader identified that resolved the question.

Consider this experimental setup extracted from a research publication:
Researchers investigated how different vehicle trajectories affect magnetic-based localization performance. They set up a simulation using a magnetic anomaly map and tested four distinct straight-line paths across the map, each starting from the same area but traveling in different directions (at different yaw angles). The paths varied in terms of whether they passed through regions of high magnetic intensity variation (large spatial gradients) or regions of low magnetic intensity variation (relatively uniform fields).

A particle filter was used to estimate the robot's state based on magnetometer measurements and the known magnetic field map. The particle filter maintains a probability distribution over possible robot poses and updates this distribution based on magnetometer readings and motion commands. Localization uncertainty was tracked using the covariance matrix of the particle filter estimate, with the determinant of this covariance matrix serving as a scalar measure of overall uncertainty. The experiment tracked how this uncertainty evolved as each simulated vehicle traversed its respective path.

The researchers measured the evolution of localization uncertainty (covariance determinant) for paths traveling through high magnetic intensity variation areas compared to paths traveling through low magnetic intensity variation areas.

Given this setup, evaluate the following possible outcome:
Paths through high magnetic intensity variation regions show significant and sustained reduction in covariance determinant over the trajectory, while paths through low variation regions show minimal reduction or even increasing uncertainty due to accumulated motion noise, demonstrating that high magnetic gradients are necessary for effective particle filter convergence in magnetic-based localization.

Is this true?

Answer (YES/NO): YES